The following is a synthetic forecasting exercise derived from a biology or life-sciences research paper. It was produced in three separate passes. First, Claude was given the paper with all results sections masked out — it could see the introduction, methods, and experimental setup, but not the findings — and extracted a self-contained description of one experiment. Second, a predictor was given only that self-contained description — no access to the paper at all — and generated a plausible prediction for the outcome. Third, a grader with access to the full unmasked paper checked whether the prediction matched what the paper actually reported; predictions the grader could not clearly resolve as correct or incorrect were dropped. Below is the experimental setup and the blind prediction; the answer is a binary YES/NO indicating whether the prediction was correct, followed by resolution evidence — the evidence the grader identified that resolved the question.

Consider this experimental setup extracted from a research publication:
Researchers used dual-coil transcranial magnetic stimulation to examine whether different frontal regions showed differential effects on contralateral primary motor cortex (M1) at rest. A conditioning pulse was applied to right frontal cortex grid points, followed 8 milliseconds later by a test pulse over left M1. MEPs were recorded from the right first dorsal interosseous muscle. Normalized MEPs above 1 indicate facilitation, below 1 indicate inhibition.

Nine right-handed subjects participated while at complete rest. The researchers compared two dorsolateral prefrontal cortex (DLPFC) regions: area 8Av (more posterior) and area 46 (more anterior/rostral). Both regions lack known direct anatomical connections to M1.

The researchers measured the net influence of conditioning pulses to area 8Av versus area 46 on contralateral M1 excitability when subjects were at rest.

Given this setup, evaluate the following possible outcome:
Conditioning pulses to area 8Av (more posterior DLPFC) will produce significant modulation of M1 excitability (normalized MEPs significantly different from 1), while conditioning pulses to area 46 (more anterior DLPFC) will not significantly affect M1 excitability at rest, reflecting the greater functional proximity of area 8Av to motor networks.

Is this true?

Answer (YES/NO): YES